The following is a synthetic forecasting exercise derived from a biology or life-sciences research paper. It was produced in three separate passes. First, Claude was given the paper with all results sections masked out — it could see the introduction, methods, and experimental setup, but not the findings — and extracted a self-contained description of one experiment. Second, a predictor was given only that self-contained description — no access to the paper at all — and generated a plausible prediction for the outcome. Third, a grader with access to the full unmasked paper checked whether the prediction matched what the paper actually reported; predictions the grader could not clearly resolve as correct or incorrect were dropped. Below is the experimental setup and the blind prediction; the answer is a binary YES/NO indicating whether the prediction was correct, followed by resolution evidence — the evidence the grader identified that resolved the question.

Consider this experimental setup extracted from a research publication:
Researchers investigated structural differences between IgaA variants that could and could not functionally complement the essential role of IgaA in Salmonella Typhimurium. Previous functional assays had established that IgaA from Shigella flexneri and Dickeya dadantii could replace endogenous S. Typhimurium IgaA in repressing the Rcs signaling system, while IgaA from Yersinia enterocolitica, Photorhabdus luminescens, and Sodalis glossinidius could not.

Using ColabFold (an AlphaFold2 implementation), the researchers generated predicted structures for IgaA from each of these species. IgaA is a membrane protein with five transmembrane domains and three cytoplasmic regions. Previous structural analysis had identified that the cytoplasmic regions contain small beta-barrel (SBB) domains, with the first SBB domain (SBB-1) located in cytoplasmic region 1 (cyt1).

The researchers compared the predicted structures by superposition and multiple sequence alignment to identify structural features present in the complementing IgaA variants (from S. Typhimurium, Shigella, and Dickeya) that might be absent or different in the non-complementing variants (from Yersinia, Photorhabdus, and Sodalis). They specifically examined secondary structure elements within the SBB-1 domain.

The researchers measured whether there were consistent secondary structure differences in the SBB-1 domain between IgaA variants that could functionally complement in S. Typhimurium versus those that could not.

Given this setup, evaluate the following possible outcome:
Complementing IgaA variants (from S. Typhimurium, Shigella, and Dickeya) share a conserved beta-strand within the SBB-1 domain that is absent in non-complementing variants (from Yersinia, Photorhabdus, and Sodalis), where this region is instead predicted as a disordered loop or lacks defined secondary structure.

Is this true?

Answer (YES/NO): NO